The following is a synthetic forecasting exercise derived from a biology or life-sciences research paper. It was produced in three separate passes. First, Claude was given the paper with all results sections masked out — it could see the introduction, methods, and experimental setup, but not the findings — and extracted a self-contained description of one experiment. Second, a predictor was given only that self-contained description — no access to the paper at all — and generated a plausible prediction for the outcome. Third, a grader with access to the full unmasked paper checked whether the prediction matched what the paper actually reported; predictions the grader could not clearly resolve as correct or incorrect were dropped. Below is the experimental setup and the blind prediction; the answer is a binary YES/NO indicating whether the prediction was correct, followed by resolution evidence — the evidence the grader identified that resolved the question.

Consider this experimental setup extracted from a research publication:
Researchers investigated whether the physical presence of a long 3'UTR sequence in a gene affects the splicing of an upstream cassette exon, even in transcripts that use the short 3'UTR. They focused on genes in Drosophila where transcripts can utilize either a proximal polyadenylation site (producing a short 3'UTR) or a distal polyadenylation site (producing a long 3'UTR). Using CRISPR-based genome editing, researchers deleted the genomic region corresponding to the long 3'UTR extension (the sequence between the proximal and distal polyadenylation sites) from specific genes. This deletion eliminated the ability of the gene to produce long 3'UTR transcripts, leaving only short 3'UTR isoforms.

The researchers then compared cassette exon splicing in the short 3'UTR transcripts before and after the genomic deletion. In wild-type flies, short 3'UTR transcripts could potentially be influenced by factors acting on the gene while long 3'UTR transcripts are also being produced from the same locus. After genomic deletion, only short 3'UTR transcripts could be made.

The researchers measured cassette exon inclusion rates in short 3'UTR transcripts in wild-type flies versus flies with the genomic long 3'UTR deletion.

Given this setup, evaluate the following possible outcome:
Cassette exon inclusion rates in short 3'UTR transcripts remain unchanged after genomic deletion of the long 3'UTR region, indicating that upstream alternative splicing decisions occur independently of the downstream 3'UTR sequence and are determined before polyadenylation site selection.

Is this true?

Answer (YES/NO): NO